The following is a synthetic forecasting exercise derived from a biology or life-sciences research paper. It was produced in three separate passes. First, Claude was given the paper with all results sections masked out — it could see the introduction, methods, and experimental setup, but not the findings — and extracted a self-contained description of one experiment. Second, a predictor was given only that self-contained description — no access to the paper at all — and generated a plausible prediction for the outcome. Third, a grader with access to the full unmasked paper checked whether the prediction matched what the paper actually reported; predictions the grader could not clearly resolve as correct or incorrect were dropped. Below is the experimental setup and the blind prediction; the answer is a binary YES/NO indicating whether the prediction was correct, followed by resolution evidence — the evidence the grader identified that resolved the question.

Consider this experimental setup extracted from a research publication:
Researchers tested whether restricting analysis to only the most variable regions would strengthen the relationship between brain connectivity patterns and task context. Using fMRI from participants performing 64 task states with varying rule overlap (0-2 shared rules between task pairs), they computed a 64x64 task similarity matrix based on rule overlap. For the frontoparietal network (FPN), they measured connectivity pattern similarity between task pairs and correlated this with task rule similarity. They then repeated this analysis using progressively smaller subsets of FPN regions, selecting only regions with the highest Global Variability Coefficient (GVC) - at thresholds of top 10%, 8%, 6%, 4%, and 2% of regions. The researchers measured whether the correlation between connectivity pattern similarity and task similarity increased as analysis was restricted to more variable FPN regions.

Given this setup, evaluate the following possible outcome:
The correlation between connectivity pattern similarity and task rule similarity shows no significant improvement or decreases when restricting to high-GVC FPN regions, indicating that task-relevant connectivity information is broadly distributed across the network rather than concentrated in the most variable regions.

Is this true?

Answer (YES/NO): YES